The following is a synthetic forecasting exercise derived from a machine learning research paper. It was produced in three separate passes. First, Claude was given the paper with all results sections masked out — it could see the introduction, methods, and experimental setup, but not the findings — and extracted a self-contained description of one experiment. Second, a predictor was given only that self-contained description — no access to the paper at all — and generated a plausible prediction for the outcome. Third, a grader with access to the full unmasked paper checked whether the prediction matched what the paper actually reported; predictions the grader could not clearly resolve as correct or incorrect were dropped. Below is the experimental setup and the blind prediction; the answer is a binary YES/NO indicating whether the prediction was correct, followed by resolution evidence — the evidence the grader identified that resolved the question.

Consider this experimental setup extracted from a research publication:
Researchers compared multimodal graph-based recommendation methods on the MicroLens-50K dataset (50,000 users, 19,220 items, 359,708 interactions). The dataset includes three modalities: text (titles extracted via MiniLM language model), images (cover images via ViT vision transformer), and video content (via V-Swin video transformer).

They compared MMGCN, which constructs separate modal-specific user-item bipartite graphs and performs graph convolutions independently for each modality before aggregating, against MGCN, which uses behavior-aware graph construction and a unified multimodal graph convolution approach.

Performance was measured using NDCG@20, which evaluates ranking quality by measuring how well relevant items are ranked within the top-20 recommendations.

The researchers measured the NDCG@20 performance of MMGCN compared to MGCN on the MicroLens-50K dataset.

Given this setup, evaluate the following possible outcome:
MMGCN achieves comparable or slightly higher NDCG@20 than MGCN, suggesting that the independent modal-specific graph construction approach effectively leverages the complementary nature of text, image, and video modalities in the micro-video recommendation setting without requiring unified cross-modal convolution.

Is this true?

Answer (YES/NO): NO